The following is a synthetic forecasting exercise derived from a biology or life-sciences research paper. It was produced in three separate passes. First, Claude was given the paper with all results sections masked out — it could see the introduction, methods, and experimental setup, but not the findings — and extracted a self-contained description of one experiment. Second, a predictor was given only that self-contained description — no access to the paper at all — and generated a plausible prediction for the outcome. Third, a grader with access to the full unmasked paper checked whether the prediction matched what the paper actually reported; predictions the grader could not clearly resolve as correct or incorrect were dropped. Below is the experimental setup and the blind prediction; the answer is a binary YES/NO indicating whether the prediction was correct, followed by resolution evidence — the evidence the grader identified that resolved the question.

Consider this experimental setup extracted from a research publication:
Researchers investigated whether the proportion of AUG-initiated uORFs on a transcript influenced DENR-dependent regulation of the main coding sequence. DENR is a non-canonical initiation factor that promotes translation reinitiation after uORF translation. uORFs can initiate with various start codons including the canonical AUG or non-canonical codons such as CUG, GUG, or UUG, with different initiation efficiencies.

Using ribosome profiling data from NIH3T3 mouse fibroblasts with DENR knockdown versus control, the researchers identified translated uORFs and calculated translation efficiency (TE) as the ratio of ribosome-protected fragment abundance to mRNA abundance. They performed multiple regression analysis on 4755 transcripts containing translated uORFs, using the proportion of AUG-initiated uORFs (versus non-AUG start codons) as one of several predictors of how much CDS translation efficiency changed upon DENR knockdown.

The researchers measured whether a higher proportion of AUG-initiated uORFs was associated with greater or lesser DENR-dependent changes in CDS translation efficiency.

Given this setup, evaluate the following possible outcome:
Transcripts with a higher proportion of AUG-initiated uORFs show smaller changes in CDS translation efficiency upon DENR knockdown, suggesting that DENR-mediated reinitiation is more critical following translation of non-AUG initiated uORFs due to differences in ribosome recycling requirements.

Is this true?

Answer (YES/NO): NO